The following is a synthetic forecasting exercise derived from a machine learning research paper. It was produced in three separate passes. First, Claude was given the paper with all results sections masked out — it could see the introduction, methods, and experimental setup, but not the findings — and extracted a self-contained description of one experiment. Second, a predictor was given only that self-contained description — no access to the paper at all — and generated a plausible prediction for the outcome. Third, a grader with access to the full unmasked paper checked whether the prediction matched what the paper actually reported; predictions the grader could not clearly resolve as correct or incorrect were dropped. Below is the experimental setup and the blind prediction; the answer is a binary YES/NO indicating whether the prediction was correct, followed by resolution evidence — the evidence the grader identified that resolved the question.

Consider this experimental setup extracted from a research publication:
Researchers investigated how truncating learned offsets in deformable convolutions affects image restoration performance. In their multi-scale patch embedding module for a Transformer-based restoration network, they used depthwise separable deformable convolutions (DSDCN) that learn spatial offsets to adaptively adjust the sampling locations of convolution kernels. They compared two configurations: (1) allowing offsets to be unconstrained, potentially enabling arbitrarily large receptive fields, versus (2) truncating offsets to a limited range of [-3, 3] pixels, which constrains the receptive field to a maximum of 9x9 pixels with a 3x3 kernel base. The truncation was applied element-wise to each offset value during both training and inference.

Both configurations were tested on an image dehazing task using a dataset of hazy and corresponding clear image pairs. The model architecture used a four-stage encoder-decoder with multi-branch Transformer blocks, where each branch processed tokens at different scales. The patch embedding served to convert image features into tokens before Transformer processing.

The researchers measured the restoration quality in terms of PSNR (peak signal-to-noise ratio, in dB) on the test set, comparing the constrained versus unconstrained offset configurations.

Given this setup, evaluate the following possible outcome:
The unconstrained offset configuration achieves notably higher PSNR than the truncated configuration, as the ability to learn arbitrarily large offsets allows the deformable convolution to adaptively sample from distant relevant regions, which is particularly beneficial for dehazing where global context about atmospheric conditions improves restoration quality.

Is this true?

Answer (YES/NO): NO